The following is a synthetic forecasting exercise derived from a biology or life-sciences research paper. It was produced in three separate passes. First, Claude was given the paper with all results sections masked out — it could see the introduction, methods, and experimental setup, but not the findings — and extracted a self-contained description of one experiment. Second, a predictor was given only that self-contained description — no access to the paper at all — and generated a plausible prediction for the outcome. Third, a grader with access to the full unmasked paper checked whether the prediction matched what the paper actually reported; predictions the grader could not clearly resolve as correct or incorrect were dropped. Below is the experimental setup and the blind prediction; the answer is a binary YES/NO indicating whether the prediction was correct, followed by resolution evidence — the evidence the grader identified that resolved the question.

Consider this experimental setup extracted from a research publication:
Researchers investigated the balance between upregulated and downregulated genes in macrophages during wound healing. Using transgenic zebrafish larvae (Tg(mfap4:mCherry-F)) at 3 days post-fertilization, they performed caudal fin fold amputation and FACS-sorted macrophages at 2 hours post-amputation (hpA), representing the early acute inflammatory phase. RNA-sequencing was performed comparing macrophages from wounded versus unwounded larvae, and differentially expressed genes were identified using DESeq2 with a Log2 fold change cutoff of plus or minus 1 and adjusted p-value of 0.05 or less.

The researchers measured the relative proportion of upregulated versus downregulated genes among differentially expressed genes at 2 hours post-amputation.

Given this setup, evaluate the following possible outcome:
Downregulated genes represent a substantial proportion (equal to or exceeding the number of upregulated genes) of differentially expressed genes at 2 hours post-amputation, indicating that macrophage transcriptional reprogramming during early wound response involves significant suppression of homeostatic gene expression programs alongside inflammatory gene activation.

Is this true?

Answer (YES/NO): NO